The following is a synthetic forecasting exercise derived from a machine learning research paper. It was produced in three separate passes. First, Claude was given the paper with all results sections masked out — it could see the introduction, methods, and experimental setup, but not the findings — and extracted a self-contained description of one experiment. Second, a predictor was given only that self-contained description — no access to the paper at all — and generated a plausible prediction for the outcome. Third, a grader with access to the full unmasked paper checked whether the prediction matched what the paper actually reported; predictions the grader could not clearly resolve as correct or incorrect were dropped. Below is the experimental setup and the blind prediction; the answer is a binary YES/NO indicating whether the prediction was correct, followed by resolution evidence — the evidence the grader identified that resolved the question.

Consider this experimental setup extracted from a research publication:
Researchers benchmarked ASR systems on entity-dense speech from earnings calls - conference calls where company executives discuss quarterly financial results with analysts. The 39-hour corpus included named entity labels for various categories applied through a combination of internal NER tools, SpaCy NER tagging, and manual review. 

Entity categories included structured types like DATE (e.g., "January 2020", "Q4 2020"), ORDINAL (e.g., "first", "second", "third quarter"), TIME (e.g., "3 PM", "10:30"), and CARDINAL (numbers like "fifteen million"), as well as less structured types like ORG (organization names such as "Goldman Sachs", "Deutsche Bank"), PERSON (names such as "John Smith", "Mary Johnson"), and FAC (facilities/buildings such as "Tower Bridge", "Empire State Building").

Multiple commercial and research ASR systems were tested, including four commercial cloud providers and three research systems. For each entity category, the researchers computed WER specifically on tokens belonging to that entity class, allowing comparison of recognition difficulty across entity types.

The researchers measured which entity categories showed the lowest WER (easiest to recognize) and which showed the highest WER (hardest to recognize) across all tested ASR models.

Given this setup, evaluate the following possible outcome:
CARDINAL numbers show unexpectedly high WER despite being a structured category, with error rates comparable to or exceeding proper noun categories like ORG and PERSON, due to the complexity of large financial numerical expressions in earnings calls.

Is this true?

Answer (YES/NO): NO